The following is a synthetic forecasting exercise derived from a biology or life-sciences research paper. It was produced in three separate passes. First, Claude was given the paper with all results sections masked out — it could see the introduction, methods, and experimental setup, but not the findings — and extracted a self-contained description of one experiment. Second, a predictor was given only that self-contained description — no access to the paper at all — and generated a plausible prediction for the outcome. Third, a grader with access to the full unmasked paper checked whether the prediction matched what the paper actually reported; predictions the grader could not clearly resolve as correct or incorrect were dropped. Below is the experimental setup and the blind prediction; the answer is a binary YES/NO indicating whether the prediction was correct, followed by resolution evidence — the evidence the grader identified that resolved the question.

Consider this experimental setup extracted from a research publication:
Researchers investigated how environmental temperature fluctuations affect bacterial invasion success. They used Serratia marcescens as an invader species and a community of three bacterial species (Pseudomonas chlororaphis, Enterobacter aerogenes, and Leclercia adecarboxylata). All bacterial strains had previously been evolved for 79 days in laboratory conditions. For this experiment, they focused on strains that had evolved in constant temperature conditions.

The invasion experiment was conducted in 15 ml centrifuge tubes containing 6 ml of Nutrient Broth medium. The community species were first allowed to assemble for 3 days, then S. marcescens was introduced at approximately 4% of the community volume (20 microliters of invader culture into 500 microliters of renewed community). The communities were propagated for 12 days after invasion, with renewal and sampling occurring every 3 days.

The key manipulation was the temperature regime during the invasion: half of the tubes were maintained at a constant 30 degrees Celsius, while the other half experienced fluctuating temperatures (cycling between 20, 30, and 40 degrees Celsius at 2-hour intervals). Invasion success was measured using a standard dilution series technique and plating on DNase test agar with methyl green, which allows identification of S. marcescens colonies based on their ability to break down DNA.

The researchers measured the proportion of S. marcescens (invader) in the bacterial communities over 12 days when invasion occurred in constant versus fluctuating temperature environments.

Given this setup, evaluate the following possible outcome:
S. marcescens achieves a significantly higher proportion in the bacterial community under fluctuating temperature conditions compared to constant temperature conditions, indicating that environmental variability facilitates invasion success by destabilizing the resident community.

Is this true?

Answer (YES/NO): YES